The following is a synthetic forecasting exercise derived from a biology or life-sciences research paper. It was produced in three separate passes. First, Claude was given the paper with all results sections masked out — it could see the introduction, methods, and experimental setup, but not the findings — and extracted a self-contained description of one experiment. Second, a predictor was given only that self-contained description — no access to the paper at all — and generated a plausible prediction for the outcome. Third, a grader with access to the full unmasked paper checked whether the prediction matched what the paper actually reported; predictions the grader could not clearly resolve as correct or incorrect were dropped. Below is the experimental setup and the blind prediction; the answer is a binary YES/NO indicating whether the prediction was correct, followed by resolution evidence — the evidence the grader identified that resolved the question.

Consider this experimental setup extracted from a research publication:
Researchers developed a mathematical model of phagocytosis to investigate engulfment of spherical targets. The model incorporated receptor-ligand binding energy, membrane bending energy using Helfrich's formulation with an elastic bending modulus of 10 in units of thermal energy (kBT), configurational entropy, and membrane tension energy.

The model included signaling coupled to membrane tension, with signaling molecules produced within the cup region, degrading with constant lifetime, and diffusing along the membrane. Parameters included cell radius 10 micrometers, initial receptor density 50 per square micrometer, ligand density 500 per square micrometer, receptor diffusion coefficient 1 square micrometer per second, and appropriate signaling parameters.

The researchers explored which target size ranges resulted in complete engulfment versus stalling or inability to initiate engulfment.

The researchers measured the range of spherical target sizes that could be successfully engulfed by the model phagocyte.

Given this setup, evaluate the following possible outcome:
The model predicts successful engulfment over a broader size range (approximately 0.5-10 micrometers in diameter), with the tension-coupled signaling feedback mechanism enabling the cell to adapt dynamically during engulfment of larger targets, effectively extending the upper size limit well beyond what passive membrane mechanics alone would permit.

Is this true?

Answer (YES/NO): NO